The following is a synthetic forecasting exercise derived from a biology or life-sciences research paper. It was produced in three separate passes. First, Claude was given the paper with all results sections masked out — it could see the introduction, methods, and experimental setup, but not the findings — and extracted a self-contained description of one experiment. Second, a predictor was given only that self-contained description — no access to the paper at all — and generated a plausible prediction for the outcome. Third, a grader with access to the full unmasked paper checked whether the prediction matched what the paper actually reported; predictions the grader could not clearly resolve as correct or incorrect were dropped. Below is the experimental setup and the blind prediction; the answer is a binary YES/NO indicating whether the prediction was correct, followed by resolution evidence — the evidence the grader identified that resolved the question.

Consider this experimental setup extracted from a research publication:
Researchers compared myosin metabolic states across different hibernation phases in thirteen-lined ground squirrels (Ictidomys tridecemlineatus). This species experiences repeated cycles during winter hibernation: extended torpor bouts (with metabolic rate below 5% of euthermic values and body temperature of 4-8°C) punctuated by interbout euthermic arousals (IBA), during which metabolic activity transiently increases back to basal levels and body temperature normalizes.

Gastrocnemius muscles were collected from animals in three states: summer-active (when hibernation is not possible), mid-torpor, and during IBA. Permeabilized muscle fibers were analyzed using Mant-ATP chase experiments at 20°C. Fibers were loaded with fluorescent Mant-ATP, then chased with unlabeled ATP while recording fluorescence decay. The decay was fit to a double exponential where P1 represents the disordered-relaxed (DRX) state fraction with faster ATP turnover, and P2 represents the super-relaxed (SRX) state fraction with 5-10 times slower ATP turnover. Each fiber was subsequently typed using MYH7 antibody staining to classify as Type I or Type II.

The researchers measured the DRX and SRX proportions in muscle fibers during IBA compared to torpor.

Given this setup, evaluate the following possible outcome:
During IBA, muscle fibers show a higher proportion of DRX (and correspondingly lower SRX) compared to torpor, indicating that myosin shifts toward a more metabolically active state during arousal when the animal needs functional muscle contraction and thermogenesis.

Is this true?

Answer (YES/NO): NO